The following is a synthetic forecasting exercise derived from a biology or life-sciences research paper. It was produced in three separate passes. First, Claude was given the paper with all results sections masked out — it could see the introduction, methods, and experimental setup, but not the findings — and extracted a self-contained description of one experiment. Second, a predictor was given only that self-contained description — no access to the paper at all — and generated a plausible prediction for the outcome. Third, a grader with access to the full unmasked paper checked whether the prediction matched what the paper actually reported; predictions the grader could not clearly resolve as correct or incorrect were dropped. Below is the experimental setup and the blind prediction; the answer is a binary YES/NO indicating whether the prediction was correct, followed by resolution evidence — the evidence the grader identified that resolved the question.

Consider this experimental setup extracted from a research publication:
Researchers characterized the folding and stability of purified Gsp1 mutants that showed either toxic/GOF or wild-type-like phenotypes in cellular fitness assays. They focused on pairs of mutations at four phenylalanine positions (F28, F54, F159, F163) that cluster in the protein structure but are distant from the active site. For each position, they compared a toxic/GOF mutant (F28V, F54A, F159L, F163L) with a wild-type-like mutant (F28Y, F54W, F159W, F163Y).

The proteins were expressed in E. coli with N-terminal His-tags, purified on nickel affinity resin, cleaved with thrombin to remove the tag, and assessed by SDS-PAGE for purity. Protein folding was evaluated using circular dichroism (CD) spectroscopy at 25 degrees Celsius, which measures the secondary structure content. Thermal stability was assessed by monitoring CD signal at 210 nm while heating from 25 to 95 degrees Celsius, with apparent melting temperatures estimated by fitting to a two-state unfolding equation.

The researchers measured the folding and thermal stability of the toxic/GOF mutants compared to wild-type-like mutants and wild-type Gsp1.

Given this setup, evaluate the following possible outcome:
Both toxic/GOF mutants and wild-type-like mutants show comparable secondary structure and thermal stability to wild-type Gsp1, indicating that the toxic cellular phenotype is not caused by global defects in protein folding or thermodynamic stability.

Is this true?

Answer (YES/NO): YES